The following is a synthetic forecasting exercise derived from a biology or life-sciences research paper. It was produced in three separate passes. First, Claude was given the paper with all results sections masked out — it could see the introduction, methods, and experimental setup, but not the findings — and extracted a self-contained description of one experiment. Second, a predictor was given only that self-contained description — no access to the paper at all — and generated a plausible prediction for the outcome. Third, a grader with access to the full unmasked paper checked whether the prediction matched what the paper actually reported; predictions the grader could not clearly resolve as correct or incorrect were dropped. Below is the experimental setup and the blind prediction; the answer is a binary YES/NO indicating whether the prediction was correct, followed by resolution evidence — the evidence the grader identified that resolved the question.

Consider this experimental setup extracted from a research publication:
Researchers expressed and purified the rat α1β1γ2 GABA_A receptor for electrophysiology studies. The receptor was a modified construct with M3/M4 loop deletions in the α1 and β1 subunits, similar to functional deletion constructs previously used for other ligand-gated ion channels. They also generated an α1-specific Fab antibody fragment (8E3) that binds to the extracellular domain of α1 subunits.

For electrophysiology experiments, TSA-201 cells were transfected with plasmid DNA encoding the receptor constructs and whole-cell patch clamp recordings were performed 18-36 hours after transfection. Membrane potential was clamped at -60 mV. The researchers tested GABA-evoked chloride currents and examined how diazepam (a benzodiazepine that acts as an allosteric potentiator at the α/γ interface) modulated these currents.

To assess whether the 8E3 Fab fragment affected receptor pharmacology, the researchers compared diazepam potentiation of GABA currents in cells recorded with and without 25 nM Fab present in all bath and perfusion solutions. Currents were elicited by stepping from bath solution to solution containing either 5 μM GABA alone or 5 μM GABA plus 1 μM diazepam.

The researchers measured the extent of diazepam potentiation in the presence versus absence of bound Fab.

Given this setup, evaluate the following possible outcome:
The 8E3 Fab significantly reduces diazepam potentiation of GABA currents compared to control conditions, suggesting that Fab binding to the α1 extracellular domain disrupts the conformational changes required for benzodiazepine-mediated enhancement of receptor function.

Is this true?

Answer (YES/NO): YES